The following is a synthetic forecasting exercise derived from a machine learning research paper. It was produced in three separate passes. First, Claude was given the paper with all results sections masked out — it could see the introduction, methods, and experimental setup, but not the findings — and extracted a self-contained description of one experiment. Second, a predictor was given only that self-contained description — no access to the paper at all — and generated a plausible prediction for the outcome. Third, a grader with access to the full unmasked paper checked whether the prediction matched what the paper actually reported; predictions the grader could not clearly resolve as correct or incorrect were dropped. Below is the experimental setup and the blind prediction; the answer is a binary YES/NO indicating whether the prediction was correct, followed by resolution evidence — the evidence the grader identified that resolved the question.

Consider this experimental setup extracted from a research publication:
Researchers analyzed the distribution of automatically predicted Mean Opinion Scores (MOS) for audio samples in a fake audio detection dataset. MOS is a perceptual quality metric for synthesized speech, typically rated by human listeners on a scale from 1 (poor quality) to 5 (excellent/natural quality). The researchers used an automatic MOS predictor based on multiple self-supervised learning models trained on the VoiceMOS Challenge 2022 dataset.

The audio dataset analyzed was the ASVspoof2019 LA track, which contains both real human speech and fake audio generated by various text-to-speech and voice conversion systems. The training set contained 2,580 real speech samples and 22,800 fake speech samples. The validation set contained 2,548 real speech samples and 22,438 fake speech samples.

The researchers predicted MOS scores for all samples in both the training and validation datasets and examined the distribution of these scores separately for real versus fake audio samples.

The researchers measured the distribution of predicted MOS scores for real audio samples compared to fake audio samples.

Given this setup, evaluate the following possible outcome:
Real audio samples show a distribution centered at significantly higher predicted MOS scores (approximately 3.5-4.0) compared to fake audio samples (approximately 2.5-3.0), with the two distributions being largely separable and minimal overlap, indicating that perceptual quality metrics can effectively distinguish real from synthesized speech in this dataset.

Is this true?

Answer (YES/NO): NO